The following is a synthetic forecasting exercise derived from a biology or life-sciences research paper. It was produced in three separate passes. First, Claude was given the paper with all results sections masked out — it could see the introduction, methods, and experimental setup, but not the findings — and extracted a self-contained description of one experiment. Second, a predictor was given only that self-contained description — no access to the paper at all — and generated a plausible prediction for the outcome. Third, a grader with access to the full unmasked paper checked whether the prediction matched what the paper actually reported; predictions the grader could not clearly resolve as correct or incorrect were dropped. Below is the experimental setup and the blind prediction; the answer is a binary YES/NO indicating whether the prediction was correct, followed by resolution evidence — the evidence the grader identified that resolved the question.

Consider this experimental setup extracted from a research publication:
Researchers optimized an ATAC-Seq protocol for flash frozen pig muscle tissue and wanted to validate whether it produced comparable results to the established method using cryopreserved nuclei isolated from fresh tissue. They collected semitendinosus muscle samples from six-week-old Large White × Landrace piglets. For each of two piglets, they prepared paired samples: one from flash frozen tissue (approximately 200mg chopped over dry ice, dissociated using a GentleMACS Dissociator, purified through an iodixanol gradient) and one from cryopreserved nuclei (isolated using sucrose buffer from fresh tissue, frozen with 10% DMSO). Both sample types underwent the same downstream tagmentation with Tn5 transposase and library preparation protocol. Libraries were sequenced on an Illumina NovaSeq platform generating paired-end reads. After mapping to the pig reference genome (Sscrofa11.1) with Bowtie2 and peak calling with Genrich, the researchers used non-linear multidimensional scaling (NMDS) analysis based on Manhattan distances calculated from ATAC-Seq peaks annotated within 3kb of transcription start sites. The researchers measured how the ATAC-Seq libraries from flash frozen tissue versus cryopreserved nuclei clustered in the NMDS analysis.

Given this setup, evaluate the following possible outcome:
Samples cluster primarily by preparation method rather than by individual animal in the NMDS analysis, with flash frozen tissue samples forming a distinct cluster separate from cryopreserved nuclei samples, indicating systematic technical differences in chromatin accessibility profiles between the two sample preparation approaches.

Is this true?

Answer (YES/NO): NO